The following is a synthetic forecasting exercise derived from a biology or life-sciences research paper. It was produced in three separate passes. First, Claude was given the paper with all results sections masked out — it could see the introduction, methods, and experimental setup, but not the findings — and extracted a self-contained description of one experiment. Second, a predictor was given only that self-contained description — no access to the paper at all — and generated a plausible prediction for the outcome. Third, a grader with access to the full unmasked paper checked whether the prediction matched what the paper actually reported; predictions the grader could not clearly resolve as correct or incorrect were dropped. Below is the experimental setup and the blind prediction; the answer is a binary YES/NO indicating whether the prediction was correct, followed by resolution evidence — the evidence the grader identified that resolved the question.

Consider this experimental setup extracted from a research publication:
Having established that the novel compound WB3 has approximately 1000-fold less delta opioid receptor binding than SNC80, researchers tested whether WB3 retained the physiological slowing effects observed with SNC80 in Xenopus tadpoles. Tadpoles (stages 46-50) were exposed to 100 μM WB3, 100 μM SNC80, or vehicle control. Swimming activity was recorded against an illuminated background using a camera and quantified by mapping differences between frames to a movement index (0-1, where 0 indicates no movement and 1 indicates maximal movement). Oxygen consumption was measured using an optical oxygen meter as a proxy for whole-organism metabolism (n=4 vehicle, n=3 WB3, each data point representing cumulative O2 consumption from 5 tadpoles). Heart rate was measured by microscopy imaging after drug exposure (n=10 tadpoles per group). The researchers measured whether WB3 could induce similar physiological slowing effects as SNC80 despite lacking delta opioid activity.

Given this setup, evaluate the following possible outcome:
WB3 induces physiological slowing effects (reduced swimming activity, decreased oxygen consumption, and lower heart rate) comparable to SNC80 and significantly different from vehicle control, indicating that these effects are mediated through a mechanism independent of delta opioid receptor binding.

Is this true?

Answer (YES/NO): YES